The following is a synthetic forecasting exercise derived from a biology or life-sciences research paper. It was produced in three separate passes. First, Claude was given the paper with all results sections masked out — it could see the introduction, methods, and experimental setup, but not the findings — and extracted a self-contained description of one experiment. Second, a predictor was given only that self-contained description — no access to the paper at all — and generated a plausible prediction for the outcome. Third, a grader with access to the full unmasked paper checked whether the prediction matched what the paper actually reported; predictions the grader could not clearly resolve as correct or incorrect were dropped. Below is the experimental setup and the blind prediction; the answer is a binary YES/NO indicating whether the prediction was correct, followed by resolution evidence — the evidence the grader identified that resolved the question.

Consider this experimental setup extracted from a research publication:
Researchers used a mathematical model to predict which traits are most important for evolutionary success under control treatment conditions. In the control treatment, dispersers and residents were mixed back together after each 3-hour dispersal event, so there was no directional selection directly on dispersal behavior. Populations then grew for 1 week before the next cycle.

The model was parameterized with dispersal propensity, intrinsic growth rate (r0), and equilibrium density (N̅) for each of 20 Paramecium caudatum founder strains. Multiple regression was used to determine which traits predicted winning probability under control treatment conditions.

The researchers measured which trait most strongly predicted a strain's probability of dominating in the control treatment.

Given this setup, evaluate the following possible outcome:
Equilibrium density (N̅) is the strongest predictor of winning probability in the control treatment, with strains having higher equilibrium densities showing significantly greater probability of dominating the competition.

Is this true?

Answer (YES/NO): NO